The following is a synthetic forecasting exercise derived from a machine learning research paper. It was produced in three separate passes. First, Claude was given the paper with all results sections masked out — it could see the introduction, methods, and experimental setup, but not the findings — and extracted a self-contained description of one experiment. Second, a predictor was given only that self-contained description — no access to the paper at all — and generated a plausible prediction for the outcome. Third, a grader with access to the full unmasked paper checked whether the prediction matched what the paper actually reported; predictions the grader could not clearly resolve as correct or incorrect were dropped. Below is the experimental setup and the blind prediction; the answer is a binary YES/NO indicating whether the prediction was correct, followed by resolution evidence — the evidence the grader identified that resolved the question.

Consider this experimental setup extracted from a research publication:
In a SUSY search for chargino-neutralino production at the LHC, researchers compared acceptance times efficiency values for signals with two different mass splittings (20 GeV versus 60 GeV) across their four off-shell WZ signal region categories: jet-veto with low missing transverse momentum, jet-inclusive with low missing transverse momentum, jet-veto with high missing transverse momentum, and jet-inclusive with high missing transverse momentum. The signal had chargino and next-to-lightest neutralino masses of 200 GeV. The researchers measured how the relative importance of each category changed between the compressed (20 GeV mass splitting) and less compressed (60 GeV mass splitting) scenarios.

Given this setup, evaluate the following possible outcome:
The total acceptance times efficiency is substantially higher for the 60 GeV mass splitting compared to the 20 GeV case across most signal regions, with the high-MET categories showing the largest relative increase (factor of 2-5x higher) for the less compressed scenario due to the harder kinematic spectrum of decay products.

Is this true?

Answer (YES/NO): NO